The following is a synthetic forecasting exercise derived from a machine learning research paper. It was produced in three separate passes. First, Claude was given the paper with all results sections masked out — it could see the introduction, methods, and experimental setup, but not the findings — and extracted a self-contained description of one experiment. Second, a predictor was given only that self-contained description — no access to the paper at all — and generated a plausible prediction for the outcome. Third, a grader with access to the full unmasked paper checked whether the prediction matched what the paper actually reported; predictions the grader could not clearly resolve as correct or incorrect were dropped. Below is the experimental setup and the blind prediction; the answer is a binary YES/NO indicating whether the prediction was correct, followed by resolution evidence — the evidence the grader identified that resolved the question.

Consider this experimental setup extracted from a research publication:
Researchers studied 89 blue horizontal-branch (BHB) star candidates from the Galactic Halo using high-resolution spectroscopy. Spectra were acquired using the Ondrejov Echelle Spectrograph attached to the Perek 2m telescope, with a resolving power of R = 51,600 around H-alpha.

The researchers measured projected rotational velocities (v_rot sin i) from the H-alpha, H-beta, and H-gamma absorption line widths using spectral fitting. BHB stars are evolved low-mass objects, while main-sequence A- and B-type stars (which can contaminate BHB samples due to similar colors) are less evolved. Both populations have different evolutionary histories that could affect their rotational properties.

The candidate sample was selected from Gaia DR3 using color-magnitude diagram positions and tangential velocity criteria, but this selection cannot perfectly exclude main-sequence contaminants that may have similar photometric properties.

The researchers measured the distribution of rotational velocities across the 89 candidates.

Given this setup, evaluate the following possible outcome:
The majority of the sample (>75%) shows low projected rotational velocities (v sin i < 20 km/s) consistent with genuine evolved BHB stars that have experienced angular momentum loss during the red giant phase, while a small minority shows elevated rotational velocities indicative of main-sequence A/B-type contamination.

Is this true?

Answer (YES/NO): NO